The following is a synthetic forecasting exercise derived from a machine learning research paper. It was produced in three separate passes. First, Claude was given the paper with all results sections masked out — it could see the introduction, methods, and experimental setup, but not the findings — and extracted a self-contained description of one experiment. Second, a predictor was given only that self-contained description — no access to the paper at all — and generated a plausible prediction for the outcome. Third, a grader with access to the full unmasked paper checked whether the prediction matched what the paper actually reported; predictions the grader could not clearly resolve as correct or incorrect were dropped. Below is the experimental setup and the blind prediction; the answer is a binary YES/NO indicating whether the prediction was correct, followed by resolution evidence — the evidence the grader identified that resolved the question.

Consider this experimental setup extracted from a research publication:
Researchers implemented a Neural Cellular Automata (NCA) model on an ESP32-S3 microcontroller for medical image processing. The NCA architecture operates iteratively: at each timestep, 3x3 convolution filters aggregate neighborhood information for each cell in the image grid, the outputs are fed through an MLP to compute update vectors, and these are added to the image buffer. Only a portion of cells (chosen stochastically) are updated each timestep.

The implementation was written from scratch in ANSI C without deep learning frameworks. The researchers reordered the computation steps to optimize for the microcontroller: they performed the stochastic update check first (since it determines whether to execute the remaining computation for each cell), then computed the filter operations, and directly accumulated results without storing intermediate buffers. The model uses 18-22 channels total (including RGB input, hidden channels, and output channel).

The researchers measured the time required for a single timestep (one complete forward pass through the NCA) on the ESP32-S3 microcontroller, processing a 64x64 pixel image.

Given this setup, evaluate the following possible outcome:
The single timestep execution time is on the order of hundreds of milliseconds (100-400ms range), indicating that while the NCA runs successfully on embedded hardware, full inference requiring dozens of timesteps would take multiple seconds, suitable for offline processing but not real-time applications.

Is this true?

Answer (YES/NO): NO